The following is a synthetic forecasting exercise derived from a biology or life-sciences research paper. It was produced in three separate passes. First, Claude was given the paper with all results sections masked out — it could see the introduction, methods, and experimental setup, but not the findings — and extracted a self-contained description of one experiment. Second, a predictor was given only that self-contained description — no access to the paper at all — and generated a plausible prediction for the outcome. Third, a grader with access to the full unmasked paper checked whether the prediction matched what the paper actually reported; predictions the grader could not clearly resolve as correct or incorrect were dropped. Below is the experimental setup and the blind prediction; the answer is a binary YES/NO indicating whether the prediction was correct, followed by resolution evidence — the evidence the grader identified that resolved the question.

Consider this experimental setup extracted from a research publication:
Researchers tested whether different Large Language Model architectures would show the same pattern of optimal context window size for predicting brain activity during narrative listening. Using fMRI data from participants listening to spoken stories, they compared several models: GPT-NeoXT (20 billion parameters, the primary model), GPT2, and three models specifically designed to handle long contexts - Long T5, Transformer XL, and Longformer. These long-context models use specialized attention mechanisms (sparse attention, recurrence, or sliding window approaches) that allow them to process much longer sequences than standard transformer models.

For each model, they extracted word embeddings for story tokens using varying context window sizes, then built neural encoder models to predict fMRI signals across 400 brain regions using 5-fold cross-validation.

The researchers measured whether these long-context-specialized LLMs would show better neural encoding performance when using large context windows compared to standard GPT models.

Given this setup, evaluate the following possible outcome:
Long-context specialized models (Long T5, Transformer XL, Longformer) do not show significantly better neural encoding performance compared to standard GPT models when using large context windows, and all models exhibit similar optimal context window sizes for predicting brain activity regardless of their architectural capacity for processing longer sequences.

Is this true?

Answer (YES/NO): YES